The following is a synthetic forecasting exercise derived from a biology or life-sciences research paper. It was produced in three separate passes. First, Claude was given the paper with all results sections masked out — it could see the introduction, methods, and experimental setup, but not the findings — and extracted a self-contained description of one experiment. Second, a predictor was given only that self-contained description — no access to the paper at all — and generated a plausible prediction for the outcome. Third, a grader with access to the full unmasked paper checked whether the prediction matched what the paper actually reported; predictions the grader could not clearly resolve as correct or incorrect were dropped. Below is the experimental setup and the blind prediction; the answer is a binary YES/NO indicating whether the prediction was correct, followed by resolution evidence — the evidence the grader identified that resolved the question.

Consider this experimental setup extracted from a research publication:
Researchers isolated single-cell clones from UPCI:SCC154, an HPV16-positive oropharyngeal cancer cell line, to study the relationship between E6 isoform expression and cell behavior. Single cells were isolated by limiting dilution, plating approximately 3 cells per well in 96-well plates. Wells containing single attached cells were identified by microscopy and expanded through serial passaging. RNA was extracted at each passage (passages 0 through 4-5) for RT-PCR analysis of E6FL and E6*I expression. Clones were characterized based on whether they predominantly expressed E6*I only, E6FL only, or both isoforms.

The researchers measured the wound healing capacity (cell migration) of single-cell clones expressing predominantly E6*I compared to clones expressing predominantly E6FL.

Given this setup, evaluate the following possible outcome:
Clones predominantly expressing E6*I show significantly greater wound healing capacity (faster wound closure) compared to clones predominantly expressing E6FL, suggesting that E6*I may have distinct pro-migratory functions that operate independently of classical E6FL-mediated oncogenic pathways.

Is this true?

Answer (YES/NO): YES